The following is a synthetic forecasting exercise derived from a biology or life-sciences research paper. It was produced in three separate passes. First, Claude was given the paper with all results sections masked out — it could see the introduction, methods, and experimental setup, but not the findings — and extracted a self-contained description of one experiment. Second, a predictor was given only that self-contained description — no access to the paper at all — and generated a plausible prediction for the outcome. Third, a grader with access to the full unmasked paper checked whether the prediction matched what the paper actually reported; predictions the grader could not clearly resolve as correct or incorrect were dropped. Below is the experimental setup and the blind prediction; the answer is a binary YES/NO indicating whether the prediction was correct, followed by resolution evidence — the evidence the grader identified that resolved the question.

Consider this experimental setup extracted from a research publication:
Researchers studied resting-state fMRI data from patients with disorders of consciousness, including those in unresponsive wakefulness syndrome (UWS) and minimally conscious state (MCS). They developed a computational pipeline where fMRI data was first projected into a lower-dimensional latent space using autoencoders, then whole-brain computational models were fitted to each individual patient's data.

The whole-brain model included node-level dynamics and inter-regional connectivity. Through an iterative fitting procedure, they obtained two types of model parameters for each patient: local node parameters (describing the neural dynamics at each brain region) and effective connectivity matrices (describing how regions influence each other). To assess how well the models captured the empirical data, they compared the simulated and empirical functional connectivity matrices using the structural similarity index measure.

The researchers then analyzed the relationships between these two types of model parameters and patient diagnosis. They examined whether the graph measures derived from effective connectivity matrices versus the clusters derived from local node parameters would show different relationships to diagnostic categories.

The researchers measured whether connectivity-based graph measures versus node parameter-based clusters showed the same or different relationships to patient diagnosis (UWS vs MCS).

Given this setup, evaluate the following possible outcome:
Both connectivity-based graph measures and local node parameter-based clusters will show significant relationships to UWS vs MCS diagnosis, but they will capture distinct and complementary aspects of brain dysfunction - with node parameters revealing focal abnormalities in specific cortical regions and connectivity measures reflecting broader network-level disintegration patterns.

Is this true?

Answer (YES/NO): NO